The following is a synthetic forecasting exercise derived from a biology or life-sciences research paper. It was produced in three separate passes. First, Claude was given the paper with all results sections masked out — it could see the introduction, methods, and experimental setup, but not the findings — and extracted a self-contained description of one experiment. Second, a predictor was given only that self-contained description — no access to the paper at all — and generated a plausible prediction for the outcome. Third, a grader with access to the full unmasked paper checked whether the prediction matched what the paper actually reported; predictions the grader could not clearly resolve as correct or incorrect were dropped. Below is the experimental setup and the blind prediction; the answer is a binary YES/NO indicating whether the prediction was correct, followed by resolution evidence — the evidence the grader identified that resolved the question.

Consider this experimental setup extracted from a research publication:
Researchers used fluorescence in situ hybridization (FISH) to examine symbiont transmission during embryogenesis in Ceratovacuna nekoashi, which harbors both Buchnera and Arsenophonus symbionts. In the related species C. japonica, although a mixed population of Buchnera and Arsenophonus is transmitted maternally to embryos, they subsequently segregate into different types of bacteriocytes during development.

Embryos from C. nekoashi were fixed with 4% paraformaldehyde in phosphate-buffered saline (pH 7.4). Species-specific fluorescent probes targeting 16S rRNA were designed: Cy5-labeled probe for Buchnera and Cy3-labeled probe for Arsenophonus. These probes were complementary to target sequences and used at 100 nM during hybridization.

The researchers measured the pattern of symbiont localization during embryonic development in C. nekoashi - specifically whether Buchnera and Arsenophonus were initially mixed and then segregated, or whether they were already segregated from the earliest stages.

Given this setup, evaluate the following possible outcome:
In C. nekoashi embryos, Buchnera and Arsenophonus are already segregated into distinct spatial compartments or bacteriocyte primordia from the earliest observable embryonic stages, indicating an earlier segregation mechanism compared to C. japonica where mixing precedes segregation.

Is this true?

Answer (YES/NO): NO